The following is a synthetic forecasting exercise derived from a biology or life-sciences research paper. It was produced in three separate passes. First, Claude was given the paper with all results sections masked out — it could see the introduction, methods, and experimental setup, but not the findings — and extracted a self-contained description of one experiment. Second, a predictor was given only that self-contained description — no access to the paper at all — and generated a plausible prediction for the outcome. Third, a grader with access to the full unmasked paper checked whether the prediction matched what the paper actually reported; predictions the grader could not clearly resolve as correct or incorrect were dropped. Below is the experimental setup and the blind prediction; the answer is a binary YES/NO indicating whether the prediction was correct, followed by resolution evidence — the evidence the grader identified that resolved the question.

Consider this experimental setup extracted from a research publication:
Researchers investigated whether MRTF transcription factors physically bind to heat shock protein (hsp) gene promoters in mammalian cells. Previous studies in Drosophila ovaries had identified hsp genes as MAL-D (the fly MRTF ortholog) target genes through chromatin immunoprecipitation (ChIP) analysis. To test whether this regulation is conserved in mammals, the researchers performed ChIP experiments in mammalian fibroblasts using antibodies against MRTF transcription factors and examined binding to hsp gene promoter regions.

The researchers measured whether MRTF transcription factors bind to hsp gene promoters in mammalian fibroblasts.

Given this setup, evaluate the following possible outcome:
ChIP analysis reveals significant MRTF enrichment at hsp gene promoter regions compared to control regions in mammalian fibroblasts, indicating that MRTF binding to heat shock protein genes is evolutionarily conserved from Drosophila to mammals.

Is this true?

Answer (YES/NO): NO